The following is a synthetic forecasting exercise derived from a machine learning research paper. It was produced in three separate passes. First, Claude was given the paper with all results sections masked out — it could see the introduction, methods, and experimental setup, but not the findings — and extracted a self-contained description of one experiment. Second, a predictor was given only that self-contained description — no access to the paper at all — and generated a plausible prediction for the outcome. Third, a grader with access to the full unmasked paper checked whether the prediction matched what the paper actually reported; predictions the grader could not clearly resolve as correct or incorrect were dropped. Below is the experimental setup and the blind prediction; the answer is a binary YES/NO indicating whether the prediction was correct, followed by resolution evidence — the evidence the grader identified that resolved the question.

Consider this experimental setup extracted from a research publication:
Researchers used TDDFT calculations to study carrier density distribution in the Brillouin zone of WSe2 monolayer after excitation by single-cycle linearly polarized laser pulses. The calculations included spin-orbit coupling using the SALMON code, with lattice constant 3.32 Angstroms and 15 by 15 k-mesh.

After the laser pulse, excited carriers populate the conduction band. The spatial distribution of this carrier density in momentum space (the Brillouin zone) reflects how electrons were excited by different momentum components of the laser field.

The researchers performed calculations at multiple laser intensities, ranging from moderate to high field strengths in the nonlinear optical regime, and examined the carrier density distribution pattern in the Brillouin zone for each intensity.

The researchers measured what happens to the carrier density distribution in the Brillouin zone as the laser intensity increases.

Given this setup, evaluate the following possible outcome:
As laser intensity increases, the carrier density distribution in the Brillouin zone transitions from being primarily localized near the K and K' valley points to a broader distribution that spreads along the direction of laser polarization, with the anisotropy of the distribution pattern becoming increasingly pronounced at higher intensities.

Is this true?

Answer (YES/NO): NO